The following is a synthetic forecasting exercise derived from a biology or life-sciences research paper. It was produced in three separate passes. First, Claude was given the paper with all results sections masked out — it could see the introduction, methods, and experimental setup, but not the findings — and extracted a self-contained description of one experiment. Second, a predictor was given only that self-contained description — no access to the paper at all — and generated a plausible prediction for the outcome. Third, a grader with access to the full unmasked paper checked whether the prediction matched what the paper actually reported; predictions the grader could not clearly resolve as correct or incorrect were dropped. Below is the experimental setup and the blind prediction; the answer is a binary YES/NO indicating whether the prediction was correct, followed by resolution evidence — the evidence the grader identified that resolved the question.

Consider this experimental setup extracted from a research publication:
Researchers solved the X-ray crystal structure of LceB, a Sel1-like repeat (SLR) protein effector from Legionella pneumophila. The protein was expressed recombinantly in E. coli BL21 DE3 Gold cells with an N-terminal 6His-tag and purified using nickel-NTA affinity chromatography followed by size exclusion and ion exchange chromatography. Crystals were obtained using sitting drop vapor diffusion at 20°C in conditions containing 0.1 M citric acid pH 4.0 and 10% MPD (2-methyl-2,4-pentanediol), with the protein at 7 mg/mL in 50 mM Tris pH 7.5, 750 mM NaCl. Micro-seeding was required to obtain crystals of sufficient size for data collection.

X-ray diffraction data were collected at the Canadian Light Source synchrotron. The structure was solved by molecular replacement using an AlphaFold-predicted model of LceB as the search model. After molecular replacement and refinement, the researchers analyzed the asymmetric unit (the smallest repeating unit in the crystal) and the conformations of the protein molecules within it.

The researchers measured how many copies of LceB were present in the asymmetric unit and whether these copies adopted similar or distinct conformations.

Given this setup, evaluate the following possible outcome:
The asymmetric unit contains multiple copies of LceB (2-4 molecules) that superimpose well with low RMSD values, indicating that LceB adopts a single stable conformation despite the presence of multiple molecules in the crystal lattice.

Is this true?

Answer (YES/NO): NO